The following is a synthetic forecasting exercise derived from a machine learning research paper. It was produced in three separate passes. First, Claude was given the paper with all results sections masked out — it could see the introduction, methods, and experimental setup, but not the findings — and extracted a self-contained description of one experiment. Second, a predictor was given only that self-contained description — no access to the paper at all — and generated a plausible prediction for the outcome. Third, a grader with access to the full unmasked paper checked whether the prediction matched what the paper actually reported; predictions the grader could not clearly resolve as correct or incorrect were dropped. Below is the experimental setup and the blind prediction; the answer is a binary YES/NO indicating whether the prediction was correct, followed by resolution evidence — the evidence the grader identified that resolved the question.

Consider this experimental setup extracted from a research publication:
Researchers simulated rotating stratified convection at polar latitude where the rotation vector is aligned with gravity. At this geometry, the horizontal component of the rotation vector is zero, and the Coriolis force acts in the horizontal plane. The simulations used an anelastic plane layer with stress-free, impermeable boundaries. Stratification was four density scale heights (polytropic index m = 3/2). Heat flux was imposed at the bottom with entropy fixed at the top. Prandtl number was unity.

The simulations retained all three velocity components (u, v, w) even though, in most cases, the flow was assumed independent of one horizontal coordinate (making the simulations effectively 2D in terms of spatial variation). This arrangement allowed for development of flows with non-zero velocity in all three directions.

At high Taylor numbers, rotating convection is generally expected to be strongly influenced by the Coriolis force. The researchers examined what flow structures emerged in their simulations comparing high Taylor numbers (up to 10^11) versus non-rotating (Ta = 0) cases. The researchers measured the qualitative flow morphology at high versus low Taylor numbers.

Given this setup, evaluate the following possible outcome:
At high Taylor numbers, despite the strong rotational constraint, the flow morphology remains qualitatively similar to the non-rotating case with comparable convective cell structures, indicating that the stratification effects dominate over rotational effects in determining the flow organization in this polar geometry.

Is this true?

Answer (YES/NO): NO